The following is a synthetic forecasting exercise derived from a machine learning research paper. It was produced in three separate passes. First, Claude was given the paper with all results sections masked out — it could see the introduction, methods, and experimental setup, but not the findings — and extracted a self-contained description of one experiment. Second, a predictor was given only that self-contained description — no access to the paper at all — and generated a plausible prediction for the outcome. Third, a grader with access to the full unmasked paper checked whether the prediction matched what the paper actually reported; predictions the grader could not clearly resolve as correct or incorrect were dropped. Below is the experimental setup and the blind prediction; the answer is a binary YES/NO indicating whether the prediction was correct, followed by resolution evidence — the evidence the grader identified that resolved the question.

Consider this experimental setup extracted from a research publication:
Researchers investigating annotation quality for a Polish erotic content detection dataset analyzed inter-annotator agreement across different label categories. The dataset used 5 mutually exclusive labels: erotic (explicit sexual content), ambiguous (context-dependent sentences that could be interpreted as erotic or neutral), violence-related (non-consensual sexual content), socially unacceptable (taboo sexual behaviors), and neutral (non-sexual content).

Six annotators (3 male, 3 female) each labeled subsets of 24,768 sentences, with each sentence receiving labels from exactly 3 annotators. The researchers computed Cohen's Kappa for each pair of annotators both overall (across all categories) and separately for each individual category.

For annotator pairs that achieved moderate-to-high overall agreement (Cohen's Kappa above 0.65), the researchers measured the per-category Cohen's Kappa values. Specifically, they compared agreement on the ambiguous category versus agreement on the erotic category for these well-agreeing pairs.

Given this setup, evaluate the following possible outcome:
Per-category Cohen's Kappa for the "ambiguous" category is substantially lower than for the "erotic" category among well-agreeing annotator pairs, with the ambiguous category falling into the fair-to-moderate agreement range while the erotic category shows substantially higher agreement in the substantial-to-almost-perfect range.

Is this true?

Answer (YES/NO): NO